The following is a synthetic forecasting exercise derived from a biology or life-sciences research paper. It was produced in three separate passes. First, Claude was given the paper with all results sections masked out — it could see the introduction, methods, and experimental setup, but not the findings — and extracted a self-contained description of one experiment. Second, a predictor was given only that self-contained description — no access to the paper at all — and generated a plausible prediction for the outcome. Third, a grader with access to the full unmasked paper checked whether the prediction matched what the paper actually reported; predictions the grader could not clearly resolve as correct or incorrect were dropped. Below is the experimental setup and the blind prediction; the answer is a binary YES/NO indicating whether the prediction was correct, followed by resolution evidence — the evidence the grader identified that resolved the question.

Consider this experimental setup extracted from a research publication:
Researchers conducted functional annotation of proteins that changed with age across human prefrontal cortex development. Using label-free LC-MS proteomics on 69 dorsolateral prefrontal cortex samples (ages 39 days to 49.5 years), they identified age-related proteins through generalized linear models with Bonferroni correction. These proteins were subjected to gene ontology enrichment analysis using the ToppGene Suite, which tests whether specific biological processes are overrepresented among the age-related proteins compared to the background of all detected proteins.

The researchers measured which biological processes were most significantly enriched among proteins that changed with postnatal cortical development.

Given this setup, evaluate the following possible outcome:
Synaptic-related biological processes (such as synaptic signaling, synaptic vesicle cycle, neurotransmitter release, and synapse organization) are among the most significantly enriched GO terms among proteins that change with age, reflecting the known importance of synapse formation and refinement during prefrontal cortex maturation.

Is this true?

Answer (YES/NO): NO